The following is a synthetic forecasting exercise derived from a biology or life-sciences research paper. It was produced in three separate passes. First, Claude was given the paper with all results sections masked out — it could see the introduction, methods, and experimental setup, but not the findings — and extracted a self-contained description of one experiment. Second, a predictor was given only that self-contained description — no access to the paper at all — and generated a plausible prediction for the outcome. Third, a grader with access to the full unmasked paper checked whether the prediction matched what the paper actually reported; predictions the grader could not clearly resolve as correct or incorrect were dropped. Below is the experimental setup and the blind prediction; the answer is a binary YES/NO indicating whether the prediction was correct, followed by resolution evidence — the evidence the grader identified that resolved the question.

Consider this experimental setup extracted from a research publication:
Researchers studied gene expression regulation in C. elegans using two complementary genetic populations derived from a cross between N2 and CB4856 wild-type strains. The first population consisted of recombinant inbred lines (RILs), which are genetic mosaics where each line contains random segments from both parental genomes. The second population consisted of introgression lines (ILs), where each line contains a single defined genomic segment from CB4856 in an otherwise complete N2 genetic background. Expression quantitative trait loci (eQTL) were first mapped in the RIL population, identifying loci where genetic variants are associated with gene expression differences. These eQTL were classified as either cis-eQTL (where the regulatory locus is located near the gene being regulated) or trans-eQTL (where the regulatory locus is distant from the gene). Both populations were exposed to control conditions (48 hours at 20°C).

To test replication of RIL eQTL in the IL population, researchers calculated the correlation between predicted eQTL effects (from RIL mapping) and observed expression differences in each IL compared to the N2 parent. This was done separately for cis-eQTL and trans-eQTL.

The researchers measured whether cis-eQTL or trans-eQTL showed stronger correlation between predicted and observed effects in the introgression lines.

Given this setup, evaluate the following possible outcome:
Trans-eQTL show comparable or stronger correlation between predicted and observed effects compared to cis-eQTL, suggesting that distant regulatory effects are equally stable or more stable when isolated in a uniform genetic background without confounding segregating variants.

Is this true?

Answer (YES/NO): NO